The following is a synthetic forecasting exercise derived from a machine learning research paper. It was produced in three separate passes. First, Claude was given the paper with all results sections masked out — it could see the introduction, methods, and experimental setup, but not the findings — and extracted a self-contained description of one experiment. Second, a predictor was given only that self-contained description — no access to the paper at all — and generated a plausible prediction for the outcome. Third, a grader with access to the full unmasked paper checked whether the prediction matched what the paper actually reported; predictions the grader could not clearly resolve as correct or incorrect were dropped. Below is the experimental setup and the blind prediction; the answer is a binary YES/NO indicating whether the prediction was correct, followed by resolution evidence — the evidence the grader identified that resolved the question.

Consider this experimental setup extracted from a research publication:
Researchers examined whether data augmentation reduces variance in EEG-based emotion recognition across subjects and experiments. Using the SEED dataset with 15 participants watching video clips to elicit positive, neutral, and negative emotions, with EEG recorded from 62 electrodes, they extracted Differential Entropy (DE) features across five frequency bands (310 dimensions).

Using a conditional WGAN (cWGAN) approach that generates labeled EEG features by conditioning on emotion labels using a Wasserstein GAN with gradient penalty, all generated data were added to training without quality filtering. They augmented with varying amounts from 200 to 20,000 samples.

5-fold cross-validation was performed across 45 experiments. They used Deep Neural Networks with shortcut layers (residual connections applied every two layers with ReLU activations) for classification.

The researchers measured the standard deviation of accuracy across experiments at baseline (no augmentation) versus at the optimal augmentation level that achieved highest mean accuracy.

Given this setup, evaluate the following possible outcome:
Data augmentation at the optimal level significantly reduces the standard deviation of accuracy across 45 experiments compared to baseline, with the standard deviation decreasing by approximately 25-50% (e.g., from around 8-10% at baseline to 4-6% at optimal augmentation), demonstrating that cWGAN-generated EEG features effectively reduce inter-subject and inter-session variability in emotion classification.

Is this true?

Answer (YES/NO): NO